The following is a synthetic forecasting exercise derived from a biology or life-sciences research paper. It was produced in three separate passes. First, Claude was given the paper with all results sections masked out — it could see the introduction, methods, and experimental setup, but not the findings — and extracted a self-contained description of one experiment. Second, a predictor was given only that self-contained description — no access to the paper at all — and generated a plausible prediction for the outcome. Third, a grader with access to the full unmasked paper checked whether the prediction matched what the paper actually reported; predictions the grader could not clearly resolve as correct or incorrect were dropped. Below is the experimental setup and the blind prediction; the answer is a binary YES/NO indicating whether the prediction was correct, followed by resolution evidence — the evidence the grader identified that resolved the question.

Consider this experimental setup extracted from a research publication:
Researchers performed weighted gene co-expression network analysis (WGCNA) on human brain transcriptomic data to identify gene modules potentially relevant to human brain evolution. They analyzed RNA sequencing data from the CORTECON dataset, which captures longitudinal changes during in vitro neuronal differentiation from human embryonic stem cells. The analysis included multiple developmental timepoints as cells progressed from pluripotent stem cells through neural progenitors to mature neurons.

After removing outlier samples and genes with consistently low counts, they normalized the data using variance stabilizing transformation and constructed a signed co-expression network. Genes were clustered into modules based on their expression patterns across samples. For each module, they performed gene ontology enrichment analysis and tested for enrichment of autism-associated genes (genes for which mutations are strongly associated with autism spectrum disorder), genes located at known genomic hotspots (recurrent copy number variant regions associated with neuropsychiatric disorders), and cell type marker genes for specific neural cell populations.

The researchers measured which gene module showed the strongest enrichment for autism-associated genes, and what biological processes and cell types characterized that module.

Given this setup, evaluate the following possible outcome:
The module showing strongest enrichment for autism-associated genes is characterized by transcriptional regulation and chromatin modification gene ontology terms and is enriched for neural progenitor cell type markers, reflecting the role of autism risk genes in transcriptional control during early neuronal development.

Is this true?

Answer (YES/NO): NO